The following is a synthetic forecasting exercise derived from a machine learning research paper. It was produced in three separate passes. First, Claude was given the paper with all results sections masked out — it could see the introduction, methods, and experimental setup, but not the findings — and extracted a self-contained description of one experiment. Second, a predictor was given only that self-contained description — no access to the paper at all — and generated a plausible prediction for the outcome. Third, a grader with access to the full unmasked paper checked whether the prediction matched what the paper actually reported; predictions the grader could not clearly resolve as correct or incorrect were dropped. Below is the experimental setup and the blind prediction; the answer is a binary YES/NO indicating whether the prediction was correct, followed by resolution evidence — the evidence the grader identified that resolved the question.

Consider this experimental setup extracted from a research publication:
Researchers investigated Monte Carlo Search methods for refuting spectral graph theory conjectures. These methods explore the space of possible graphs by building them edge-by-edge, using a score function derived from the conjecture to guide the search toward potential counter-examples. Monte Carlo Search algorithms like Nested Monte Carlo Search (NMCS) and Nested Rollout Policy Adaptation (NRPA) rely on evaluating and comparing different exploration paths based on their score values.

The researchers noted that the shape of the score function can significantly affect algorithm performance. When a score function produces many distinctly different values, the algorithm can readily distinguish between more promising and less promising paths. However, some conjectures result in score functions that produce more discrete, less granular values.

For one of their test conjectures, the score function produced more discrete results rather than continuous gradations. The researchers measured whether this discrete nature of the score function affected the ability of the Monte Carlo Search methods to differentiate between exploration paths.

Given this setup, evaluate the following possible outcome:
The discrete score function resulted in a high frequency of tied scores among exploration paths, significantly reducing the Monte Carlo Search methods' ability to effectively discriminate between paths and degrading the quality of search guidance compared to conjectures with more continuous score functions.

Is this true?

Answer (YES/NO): YES